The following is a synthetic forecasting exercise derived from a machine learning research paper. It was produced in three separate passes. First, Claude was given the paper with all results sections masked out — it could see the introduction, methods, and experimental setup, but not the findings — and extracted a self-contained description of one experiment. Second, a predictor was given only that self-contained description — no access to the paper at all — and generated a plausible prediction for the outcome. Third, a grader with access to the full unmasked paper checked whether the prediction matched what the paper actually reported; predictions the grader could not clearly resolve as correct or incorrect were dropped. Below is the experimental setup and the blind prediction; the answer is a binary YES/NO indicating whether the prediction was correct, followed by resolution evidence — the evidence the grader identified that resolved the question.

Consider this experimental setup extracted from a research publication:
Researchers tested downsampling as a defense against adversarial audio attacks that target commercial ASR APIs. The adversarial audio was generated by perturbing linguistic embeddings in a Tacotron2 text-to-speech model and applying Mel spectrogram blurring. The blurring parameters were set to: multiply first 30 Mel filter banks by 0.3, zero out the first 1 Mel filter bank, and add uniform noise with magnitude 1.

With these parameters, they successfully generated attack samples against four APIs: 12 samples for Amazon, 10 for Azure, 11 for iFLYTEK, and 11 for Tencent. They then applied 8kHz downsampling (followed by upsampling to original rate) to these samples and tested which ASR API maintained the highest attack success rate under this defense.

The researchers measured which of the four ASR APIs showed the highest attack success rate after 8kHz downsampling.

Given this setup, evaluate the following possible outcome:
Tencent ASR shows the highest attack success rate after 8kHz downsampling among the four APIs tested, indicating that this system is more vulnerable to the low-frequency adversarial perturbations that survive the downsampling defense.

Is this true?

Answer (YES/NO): NO